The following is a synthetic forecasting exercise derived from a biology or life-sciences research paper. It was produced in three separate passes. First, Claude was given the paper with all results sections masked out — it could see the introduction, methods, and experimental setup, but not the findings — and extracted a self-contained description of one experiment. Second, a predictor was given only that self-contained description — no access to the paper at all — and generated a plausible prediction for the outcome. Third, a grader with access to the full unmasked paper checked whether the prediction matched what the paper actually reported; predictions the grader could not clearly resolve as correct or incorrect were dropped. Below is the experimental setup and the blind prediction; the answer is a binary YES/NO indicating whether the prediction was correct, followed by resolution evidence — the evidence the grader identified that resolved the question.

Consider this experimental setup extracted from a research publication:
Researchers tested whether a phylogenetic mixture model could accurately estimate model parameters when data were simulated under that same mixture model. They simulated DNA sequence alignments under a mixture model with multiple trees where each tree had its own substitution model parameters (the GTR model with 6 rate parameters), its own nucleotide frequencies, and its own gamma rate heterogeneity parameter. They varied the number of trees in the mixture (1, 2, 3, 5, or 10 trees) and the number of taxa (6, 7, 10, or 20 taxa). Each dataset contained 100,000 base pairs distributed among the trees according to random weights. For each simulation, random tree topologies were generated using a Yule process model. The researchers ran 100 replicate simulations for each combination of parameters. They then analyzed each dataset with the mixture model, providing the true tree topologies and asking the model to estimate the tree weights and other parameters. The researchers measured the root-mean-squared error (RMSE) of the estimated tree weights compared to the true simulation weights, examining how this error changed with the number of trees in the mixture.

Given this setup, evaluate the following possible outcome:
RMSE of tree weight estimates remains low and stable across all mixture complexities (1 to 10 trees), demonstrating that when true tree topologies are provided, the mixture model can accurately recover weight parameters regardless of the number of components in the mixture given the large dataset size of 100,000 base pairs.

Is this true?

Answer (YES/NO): NO